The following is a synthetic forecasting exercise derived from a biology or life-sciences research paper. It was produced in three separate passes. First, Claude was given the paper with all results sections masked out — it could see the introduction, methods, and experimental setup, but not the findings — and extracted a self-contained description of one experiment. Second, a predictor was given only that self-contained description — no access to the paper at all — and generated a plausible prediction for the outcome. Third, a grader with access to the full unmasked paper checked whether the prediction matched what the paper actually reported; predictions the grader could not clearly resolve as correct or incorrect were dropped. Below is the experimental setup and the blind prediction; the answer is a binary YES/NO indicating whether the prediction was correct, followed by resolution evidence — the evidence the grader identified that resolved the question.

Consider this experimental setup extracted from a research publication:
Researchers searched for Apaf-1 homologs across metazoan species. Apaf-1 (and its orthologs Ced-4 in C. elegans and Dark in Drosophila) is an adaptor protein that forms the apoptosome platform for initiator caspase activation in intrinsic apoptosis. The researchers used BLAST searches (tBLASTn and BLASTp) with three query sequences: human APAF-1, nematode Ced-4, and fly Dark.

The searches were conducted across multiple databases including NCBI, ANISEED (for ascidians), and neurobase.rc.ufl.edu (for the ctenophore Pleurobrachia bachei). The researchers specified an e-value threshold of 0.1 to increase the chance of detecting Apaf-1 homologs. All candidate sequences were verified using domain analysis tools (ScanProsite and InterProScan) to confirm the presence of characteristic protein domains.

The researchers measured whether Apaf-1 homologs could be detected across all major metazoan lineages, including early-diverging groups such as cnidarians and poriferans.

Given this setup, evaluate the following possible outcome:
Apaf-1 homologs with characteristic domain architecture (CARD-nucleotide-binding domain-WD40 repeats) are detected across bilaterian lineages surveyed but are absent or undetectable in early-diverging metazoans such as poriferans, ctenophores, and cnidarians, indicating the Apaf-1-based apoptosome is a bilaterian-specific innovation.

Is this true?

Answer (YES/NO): NO